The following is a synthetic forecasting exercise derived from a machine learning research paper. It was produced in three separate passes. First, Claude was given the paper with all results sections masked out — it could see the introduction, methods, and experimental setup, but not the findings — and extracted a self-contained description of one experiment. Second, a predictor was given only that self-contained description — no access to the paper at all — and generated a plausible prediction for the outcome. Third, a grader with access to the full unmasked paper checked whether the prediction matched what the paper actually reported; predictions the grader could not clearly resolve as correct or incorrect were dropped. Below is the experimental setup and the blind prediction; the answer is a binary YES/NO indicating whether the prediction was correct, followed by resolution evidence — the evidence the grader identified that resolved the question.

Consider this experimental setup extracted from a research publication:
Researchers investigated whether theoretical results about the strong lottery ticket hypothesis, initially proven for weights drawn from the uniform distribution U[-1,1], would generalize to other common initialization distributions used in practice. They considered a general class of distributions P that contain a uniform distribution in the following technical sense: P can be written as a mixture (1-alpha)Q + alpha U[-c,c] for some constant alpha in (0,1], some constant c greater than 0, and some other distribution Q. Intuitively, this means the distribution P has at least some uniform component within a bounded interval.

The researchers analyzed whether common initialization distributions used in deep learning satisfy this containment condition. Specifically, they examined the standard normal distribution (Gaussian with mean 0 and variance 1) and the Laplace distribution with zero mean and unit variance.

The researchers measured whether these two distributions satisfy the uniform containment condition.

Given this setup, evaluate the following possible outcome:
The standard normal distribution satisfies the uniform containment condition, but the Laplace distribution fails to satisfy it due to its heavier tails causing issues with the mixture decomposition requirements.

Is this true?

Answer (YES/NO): NO